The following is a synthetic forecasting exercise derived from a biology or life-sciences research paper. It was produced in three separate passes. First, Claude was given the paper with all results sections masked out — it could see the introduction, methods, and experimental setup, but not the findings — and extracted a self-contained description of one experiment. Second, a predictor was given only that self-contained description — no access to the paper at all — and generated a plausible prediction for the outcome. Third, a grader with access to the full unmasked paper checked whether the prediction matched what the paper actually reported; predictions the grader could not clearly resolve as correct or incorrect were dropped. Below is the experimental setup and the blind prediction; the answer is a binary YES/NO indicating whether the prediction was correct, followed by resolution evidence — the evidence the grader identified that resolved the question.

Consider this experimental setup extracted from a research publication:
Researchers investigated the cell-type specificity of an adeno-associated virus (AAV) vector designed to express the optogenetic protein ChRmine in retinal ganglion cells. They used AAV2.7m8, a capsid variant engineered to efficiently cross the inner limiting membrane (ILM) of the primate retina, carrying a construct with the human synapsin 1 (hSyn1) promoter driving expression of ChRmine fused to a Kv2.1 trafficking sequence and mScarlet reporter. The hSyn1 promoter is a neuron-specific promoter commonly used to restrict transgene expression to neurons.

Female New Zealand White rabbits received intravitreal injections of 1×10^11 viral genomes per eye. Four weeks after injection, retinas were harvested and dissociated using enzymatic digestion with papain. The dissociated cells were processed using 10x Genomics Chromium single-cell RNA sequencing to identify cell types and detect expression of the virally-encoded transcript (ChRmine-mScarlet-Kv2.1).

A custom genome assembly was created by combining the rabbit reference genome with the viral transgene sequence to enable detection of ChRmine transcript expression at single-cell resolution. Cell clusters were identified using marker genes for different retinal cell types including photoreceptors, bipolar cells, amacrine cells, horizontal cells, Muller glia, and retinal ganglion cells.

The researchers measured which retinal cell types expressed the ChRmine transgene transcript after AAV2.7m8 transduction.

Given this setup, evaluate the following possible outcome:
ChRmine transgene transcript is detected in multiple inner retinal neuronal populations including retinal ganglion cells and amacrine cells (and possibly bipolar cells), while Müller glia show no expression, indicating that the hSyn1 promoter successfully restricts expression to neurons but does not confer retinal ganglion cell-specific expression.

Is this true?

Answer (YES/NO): NO